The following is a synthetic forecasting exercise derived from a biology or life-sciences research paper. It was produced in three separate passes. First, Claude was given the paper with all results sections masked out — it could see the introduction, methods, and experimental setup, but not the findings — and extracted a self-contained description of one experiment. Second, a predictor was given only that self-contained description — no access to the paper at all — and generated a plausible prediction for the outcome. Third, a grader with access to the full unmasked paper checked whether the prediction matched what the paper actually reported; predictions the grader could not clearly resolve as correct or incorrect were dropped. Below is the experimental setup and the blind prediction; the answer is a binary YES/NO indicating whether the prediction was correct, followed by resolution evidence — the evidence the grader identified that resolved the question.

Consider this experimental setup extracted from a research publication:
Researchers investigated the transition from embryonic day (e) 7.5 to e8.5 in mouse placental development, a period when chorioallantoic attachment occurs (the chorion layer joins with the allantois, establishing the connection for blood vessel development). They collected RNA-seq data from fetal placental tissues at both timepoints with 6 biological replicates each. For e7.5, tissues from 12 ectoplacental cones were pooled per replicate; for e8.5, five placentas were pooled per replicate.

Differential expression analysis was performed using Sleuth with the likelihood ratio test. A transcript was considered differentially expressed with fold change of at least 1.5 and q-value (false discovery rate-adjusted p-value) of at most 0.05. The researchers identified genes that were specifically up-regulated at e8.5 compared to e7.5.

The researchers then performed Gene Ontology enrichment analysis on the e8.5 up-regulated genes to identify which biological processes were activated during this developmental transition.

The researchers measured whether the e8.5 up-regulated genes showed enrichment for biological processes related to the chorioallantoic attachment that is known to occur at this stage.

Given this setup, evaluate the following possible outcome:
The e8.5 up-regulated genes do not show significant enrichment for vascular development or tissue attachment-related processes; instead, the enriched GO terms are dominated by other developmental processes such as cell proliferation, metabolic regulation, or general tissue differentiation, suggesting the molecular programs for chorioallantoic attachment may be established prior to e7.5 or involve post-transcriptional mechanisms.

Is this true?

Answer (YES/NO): NO